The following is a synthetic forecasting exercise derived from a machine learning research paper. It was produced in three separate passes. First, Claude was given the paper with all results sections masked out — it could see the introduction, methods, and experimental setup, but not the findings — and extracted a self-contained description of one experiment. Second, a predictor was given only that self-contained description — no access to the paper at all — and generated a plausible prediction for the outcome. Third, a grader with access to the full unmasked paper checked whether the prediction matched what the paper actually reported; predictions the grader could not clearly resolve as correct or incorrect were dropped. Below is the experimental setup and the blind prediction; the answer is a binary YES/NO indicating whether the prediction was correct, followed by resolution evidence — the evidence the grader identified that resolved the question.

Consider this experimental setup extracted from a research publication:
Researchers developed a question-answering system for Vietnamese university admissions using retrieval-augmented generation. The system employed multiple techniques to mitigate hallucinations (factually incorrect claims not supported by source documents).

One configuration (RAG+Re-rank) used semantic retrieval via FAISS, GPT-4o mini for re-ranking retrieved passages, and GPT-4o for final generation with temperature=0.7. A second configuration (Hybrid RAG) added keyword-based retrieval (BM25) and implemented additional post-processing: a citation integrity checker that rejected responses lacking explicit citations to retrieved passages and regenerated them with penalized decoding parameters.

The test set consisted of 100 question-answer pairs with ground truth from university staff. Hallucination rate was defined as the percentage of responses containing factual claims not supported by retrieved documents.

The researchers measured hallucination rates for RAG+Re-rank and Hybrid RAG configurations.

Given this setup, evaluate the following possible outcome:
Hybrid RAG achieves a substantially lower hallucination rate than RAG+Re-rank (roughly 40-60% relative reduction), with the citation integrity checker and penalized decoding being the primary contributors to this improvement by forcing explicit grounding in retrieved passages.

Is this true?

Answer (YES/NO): NO